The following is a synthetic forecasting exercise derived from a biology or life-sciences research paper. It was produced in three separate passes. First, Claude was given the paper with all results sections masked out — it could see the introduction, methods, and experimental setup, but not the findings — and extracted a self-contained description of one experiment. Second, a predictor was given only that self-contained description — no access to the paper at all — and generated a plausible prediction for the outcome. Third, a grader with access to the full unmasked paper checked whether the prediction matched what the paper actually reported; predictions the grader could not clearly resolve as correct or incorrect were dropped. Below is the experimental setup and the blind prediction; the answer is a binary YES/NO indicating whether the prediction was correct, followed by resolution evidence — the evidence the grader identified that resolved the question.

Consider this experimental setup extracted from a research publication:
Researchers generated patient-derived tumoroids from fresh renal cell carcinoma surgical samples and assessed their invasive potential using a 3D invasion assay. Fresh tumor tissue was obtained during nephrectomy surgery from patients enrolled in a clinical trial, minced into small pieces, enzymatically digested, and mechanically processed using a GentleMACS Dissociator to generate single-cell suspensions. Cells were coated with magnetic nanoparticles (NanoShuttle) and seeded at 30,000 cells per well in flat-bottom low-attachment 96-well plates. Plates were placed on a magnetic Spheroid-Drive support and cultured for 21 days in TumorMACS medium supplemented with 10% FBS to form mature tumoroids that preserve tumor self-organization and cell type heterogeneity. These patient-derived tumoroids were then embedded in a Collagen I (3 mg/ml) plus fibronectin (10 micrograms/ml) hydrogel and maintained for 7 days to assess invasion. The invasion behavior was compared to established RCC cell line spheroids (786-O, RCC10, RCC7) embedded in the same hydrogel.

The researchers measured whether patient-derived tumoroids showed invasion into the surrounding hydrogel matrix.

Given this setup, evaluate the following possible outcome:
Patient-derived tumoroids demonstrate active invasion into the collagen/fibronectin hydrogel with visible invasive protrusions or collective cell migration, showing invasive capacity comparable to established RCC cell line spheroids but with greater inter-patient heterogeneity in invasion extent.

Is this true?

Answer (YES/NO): NO